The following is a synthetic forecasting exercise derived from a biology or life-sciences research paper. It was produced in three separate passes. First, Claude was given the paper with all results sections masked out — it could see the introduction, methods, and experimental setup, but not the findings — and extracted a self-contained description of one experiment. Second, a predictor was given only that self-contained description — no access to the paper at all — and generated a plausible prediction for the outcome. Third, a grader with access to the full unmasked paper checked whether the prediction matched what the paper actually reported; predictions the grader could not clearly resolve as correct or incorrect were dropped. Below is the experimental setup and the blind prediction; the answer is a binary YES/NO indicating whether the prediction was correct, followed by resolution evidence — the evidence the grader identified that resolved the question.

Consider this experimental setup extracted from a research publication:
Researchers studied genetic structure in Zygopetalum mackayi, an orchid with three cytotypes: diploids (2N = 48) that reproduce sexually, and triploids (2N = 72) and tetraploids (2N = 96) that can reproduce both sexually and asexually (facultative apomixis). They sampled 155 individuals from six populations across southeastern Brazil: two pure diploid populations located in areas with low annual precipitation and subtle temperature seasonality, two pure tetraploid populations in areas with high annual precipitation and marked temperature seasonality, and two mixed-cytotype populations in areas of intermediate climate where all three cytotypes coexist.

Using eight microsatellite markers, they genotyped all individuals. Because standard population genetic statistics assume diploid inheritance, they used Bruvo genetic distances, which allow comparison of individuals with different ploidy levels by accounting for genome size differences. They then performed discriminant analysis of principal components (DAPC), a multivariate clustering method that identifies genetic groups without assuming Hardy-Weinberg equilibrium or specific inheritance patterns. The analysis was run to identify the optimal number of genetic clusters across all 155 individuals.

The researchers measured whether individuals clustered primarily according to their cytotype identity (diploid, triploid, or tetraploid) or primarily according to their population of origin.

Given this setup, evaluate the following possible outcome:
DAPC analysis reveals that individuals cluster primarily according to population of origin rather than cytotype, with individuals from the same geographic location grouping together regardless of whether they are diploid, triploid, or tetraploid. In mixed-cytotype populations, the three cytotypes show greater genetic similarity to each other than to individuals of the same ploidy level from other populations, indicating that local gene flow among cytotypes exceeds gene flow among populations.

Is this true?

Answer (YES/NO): NO